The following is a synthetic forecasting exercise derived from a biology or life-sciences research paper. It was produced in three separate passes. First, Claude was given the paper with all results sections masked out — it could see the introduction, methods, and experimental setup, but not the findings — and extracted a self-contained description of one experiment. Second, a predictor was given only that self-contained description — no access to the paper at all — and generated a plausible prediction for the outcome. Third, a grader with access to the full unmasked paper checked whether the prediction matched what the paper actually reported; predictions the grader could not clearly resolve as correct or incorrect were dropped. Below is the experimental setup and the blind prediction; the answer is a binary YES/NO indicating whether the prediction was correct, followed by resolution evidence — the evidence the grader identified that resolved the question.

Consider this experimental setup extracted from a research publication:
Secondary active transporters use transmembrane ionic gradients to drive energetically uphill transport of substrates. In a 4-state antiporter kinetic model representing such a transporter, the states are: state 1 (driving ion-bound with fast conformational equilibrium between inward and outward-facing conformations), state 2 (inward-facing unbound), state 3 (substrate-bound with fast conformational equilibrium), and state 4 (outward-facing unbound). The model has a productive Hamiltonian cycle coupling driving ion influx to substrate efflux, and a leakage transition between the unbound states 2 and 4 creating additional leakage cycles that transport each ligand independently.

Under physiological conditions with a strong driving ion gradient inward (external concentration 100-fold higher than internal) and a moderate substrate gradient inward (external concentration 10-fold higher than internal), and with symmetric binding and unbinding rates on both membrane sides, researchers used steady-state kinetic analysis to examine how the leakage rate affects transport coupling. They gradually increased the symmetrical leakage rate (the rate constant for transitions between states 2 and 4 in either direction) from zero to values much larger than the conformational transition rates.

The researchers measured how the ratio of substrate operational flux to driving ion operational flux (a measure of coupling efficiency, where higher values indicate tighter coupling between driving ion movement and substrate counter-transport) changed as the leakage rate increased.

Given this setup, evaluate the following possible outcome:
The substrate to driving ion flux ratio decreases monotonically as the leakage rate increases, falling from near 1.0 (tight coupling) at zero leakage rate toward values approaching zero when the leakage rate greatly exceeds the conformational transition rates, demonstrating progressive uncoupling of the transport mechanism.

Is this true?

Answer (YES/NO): NO